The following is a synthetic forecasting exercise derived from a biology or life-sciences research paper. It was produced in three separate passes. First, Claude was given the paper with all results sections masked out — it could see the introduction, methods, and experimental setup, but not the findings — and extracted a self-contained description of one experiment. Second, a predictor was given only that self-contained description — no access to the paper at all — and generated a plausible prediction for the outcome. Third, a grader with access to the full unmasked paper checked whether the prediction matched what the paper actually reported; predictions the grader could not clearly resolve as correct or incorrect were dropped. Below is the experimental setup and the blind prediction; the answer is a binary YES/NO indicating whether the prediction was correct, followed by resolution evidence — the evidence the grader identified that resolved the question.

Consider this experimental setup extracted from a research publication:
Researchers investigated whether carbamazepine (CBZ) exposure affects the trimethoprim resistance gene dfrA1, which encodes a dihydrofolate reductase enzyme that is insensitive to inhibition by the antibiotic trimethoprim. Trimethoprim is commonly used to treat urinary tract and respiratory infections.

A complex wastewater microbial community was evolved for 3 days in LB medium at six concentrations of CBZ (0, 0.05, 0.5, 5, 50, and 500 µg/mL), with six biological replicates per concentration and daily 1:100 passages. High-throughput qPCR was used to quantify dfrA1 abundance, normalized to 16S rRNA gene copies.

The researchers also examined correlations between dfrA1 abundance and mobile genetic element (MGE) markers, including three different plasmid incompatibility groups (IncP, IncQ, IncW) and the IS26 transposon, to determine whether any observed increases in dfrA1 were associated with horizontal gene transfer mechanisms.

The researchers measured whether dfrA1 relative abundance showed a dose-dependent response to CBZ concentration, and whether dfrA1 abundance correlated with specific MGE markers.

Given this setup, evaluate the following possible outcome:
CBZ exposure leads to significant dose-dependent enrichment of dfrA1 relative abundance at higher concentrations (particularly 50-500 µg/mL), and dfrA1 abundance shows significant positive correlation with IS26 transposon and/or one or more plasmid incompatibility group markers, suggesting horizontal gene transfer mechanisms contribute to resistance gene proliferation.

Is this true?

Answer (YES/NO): NO